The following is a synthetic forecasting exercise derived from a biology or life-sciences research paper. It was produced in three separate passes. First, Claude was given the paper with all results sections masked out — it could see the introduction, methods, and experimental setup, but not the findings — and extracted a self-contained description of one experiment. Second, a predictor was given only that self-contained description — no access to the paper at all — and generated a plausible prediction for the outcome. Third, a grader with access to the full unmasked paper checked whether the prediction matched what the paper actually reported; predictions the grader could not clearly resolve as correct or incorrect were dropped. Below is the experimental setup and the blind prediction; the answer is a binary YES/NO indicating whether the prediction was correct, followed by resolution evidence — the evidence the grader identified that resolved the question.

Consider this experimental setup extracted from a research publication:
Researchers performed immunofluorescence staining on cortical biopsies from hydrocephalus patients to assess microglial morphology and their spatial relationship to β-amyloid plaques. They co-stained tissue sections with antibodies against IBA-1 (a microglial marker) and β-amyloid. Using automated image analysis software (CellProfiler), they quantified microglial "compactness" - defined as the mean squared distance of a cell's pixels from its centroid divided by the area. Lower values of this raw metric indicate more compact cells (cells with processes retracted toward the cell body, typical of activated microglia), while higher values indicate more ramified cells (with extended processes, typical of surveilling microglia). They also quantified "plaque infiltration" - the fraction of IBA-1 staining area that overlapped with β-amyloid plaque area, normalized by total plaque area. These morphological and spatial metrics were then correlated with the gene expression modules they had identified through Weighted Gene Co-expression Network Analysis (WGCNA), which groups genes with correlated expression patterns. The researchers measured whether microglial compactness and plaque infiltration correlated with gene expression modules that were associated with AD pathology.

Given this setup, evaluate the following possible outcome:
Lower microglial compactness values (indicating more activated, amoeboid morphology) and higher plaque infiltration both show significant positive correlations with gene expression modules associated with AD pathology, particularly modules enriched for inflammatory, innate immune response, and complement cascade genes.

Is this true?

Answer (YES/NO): NO